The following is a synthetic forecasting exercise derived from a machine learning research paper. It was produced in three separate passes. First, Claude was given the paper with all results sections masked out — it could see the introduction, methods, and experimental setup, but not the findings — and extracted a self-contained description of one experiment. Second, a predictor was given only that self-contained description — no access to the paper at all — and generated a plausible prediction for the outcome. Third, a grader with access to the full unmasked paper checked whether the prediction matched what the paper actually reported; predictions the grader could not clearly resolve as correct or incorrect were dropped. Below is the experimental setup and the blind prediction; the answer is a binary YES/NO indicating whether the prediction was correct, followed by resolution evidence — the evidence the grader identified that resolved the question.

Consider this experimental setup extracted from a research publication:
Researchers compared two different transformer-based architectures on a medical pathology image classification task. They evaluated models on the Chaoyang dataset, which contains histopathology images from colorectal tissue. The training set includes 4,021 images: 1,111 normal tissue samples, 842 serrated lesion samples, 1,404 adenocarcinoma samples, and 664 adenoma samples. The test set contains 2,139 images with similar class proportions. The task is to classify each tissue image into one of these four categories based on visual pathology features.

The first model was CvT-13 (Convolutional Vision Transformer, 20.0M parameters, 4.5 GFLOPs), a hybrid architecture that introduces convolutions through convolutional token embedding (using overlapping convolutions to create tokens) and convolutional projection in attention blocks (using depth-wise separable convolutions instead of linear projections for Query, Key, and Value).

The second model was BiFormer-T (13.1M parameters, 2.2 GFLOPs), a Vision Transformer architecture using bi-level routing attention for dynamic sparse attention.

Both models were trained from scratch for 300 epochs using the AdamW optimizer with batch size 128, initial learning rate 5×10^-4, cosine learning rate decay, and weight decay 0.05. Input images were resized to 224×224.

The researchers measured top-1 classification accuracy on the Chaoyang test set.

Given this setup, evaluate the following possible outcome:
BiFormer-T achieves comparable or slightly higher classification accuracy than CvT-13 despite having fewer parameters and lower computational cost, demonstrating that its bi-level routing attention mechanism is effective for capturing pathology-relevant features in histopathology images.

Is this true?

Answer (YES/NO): NO